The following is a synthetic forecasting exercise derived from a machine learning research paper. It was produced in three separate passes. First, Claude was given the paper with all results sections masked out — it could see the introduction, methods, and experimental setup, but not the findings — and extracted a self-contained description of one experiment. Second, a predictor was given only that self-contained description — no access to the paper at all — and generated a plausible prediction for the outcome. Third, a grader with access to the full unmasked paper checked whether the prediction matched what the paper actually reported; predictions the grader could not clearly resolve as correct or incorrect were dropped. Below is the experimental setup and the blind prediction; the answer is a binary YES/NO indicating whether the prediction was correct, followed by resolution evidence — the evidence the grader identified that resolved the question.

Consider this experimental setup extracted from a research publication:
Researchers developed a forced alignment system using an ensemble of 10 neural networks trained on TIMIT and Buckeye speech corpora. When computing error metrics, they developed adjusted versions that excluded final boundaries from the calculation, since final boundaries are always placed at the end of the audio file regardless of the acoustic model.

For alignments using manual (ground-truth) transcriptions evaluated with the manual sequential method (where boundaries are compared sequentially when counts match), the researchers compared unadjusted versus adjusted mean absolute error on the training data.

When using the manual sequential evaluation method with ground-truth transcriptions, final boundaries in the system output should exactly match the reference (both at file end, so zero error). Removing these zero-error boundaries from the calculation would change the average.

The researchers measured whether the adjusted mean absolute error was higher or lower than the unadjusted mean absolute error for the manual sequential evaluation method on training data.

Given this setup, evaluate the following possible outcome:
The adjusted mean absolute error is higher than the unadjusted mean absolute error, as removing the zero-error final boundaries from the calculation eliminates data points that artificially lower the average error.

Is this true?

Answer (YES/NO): YES